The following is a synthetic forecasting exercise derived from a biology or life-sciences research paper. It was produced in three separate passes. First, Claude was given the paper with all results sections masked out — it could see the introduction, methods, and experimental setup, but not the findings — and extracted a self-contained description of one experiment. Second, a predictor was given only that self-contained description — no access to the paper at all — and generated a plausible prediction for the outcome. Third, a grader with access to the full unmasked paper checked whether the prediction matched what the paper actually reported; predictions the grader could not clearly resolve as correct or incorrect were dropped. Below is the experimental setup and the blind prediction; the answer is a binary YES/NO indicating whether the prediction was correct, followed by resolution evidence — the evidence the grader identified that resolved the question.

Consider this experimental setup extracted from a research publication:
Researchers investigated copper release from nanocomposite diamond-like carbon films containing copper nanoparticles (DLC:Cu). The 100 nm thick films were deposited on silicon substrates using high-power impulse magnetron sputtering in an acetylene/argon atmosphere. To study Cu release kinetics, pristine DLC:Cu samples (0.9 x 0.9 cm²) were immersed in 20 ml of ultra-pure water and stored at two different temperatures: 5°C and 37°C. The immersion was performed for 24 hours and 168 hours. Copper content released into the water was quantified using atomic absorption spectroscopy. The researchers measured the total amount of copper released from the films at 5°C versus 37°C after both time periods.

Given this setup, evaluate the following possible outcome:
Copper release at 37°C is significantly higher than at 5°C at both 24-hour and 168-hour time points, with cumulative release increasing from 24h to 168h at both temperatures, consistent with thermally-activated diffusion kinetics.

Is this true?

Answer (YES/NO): NO